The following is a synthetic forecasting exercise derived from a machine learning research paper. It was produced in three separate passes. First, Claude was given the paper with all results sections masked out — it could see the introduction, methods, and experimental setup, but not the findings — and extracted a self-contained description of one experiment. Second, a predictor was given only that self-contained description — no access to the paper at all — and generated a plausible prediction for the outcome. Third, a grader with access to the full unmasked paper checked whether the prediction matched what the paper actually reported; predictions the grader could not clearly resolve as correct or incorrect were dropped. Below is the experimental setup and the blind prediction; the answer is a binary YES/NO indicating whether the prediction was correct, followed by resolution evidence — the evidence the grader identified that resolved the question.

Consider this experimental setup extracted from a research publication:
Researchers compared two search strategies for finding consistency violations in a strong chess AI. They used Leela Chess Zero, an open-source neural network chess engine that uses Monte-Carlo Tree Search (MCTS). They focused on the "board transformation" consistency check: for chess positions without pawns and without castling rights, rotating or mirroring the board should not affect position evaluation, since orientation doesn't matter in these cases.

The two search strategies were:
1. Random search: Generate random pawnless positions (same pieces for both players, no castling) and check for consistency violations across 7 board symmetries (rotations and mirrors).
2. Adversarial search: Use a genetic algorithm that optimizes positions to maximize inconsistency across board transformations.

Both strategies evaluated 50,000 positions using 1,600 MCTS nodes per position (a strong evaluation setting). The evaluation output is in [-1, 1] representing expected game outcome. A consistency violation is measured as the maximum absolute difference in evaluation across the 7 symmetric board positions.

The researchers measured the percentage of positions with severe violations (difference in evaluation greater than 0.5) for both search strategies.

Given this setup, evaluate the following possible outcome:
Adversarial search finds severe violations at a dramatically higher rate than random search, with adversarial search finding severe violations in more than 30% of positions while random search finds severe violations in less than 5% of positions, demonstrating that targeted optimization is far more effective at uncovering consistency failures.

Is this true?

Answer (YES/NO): NO